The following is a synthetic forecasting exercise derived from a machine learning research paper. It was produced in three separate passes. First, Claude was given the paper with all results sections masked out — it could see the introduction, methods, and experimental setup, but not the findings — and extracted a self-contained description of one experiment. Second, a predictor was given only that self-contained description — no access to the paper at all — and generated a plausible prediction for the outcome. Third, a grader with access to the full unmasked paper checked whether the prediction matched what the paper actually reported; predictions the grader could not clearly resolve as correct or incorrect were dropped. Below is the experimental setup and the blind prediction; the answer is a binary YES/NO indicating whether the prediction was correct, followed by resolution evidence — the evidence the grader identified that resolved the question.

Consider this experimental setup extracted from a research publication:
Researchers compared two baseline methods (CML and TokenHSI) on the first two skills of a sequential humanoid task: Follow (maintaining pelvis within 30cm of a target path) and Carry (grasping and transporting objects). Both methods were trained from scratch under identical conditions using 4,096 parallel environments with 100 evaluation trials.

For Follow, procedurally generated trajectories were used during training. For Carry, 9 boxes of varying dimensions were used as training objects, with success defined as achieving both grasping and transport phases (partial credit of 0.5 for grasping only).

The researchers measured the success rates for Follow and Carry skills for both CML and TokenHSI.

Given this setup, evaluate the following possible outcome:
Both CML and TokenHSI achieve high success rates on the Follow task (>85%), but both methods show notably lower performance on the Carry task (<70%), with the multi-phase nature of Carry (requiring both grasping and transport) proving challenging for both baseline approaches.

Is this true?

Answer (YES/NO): NO